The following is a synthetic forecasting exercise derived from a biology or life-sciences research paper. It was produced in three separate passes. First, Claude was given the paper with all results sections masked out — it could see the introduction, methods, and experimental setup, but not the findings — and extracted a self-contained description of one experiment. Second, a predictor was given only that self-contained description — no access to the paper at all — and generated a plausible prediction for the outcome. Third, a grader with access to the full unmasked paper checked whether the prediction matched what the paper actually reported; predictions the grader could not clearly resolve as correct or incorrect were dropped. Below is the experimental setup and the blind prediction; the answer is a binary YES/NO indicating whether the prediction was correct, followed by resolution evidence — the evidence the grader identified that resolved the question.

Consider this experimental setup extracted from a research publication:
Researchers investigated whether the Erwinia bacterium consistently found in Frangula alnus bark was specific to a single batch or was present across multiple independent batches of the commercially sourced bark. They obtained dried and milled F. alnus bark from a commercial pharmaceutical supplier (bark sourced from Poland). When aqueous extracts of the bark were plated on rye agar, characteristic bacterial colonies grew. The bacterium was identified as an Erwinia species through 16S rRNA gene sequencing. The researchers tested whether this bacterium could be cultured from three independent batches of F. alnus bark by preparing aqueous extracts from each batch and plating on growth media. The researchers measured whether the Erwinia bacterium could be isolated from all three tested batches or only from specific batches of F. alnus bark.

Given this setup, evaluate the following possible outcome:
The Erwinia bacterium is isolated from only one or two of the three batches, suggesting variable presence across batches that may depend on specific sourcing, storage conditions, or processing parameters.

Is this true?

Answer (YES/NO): NO